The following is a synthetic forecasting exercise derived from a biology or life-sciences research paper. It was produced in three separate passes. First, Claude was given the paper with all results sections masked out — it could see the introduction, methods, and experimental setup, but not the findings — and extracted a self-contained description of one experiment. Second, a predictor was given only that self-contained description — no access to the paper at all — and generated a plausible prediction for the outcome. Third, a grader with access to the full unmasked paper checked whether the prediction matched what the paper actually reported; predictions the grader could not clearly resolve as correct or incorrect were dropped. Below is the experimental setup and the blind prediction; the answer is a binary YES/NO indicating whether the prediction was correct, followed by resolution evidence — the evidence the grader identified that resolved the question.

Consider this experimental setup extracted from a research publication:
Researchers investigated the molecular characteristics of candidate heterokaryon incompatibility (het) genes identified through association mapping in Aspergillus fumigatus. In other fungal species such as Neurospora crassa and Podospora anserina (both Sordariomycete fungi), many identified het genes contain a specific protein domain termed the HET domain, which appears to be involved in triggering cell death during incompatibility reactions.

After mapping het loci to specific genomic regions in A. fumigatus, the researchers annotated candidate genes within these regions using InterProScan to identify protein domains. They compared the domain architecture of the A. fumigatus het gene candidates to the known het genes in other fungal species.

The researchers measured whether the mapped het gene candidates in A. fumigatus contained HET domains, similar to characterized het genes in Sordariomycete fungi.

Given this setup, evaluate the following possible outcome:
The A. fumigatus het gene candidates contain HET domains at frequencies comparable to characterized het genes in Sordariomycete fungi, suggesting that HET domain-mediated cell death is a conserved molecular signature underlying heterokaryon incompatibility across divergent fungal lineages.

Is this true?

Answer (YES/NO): NO